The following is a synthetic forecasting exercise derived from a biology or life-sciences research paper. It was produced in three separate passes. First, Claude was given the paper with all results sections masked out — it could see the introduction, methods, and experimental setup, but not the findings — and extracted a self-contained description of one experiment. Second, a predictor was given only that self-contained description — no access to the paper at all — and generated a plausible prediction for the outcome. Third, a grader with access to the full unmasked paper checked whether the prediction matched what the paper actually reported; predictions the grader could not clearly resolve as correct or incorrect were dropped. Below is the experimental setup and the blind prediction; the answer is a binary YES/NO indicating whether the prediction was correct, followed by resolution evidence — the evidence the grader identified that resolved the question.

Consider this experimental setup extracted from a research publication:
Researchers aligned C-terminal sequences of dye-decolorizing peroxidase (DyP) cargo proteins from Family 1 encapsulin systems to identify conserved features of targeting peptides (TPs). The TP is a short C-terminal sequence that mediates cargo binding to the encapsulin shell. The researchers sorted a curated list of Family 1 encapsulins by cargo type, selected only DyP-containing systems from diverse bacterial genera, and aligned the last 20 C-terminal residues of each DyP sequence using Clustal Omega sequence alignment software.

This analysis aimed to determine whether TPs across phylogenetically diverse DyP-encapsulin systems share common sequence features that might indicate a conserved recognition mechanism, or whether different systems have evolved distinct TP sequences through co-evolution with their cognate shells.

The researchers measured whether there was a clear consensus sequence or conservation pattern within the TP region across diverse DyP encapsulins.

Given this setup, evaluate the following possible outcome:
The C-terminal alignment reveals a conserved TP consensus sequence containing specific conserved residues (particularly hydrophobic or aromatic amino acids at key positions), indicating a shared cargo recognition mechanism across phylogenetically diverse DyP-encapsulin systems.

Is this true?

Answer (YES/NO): YES